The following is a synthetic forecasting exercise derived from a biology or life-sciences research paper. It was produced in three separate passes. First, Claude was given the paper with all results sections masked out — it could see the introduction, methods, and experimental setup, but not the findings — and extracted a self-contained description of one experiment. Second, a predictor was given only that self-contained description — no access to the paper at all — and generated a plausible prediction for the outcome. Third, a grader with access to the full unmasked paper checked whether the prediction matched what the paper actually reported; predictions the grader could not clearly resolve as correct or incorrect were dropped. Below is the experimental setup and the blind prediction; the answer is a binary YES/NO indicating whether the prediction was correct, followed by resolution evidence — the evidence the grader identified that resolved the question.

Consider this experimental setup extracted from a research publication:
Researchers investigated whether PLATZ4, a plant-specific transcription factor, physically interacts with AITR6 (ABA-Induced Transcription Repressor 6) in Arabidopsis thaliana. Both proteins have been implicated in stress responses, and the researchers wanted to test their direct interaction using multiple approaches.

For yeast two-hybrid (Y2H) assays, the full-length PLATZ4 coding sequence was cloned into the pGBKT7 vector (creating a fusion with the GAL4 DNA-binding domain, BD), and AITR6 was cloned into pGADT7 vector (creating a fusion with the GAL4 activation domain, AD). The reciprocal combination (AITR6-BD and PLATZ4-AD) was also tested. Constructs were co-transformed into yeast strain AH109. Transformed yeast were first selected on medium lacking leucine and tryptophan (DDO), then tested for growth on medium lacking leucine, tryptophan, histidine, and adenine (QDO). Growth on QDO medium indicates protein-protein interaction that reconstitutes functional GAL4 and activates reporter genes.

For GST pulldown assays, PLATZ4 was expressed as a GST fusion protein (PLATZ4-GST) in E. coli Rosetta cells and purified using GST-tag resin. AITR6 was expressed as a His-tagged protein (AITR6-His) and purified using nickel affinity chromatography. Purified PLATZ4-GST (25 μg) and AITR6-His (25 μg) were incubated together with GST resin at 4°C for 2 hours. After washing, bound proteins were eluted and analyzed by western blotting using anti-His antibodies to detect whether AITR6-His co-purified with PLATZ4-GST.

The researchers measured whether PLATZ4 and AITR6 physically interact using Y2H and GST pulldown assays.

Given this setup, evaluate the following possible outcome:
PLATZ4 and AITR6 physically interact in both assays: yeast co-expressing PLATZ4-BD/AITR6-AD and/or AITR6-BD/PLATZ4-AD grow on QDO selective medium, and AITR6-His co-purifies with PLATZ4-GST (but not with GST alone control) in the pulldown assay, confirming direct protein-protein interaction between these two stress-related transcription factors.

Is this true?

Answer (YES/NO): YES